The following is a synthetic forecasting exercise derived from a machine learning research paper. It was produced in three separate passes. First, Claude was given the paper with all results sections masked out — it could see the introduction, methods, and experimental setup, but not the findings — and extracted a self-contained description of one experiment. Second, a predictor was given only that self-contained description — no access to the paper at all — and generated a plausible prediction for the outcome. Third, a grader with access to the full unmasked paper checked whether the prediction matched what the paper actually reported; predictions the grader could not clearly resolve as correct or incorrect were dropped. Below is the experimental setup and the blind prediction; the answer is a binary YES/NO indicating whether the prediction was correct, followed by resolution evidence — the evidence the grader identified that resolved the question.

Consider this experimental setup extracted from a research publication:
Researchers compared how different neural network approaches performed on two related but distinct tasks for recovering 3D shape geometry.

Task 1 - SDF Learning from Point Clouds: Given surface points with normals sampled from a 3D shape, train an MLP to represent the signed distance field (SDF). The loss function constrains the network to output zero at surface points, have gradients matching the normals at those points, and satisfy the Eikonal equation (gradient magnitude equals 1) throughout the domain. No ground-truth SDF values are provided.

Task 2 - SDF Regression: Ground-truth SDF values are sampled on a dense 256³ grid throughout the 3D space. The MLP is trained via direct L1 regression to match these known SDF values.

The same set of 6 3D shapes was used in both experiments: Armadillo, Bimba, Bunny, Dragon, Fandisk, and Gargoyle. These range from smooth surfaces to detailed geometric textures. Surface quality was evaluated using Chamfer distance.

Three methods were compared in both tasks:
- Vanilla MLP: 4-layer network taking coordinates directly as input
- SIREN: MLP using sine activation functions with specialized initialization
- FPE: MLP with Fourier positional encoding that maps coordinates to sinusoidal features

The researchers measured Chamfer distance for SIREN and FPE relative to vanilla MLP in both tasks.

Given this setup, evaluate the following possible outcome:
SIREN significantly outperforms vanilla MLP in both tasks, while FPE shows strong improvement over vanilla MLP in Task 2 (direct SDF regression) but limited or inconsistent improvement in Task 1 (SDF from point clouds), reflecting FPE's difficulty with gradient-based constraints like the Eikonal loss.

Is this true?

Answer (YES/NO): NO